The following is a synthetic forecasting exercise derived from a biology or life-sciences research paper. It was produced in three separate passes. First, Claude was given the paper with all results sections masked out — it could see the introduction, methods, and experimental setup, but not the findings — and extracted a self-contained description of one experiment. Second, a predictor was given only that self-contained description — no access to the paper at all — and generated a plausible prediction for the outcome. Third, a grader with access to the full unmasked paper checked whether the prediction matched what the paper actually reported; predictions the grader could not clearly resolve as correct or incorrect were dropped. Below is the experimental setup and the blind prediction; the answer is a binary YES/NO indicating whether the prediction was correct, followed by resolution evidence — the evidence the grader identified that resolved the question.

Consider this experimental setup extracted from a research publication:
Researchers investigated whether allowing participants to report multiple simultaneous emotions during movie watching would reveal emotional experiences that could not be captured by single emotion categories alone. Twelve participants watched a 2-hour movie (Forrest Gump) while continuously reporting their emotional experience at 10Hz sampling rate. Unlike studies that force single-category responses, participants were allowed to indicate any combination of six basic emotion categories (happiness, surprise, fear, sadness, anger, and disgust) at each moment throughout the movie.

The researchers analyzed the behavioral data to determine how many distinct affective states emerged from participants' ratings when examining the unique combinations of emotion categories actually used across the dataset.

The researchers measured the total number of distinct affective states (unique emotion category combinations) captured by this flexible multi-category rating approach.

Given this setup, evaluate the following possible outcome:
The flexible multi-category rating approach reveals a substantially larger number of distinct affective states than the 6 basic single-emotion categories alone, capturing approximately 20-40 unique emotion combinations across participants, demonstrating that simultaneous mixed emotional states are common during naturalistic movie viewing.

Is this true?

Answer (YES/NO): NO